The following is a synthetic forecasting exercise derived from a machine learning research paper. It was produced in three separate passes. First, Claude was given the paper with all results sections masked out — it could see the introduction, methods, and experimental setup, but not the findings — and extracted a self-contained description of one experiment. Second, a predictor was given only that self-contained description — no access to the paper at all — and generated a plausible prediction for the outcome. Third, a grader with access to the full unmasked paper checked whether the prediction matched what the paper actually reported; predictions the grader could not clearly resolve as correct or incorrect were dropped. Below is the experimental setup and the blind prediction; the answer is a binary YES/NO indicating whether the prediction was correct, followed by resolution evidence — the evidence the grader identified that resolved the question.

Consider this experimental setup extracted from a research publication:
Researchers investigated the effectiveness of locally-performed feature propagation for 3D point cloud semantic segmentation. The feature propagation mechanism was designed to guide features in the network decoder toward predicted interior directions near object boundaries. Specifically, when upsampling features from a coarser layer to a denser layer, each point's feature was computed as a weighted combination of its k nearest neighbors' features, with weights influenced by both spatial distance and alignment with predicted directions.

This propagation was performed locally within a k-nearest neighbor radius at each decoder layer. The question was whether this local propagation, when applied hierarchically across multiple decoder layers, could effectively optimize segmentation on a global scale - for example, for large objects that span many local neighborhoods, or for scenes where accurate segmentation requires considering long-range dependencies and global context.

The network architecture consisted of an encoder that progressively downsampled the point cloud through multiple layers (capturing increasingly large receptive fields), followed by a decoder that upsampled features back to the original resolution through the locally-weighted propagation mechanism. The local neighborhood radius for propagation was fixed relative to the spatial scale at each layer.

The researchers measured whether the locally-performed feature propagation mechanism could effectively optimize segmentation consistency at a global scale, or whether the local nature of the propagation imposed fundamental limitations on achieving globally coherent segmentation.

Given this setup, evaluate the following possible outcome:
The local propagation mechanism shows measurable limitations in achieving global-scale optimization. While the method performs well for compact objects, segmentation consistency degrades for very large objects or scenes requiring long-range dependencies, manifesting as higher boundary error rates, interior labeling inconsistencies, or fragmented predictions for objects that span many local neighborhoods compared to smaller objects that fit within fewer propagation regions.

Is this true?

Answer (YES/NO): NO